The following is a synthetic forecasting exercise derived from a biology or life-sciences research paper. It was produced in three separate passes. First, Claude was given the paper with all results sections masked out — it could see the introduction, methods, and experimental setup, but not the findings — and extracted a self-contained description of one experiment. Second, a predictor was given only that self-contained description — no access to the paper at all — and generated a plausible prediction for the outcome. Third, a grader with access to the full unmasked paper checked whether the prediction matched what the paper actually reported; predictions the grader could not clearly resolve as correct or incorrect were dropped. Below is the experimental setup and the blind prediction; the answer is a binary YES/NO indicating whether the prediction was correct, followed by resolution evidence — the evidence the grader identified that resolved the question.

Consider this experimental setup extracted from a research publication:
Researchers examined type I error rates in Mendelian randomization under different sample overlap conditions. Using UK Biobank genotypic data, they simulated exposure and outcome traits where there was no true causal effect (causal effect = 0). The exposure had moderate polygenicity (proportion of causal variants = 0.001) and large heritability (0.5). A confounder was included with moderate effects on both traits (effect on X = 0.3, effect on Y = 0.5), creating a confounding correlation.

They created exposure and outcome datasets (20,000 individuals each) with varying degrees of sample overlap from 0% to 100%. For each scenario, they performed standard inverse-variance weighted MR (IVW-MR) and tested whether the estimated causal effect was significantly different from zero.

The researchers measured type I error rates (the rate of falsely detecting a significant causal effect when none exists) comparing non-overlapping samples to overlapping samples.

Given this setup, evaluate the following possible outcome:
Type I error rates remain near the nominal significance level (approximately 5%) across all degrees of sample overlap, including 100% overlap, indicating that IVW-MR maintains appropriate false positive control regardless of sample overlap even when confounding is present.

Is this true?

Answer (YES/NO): NO